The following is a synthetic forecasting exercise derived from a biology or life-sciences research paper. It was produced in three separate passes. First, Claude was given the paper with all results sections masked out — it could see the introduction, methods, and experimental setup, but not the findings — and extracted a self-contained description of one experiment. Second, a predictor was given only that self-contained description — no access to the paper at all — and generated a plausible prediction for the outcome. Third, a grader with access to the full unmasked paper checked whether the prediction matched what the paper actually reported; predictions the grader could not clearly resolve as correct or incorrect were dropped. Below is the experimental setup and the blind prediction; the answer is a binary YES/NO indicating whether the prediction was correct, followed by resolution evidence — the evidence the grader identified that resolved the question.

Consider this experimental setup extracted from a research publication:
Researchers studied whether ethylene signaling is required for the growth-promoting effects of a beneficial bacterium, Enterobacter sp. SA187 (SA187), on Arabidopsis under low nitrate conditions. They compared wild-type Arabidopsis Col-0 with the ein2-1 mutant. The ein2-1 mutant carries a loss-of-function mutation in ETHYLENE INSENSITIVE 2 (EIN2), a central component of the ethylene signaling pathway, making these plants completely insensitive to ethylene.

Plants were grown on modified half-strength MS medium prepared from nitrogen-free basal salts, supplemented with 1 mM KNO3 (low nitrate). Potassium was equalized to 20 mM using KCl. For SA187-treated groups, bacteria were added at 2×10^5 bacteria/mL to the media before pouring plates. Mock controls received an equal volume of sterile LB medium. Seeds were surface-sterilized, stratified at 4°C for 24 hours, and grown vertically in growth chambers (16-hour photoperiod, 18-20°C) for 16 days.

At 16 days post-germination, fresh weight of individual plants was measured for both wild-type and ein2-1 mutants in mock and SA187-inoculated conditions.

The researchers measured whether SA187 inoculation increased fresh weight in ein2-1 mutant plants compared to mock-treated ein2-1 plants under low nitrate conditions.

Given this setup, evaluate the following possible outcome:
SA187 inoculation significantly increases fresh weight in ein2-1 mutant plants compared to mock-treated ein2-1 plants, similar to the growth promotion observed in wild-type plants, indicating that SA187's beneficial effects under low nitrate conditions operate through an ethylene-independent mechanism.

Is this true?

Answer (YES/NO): NO